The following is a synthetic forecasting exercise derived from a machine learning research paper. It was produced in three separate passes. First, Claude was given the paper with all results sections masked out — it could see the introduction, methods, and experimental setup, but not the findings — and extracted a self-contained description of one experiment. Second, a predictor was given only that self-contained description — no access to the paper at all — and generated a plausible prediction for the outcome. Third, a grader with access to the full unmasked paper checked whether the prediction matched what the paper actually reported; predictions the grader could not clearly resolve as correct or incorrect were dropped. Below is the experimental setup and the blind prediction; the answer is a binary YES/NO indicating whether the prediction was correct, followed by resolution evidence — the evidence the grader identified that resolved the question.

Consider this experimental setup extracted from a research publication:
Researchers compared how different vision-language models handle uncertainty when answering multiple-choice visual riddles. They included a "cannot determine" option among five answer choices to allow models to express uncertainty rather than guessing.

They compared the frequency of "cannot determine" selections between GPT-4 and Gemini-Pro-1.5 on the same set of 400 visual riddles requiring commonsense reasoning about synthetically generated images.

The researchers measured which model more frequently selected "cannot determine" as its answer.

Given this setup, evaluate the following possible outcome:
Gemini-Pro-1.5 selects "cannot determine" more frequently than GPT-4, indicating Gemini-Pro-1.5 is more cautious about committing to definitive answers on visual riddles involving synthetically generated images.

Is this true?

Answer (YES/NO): YES